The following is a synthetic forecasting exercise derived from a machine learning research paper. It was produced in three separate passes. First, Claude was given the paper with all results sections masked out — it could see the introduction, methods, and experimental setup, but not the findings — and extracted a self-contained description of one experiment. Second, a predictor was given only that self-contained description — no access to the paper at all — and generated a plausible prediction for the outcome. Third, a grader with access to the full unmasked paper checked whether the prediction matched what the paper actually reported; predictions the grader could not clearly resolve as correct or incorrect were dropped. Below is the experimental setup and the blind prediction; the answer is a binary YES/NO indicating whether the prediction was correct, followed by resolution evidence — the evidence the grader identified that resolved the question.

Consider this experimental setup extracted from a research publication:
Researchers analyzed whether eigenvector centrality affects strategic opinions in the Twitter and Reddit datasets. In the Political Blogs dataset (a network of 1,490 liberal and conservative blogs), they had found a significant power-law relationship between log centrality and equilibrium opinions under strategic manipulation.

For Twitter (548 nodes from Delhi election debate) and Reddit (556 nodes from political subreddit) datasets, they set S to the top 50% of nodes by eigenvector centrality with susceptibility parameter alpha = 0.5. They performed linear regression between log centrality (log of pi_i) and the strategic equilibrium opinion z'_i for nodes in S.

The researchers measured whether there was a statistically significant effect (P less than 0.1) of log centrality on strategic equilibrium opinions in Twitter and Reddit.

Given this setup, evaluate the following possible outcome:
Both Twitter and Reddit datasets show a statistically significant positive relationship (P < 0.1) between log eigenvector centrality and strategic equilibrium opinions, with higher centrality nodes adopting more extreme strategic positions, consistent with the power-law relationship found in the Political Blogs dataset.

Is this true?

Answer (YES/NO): NO